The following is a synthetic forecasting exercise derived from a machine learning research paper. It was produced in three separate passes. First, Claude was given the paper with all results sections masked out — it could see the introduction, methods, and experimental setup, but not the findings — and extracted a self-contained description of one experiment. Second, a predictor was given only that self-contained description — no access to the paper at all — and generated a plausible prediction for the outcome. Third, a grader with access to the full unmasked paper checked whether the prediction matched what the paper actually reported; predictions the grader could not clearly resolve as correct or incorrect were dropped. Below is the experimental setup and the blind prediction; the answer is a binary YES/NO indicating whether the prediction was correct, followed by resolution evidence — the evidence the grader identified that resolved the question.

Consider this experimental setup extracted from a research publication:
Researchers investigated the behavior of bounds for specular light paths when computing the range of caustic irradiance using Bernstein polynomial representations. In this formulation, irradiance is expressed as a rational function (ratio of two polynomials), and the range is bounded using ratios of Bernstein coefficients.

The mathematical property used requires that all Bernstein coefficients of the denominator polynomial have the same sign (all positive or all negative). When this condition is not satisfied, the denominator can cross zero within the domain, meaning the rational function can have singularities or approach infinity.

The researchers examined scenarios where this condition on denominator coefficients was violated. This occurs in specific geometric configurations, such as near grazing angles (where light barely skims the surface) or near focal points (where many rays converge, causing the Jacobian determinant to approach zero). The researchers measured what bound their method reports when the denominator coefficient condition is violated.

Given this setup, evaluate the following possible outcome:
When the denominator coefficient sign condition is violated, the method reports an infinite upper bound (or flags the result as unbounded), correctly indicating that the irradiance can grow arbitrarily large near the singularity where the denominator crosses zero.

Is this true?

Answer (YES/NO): NO